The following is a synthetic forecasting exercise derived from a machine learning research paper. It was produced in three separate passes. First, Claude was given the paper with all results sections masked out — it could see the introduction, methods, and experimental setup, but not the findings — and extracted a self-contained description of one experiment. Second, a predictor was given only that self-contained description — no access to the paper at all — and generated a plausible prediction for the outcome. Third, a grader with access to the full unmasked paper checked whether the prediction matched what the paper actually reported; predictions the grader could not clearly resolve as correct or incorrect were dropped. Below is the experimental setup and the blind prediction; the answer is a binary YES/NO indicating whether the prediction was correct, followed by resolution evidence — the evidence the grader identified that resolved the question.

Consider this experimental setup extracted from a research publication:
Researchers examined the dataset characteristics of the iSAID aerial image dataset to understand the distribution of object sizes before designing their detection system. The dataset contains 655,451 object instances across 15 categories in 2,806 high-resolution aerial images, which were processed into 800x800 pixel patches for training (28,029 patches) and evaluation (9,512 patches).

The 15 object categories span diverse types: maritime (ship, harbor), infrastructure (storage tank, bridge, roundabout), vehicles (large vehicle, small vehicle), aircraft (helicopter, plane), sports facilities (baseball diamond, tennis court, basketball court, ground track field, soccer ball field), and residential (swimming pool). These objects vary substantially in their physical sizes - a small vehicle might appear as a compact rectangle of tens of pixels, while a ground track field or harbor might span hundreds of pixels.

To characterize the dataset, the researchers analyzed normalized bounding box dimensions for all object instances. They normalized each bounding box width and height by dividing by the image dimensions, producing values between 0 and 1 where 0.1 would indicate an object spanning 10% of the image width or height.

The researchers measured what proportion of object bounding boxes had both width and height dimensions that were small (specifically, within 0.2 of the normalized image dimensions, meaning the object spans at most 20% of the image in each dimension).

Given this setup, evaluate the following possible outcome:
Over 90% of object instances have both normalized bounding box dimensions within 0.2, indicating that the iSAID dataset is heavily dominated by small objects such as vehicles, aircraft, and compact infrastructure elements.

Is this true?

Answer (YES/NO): NO